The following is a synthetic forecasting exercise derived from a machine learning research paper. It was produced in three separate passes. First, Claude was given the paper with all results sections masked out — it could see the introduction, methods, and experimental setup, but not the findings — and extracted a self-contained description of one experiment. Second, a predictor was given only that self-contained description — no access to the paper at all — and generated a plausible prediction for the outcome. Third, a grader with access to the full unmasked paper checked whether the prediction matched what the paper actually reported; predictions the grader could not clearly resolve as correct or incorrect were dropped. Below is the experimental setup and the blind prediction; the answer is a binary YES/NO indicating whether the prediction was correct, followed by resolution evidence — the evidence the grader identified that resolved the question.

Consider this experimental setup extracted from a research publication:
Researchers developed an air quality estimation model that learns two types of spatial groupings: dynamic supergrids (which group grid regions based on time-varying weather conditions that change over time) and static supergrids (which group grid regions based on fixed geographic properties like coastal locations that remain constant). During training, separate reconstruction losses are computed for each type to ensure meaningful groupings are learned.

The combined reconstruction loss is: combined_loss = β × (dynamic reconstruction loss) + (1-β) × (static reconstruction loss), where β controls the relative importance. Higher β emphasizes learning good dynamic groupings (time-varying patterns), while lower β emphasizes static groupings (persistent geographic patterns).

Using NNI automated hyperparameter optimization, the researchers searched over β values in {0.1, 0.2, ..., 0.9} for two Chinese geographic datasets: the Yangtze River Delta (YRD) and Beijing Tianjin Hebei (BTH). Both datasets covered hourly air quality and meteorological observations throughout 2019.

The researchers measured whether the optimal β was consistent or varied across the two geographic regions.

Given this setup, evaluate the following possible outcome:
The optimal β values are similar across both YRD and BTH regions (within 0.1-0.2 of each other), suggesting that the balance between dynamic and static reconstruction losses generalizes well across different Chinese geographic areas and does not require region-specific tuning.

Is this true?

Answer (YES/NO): YES